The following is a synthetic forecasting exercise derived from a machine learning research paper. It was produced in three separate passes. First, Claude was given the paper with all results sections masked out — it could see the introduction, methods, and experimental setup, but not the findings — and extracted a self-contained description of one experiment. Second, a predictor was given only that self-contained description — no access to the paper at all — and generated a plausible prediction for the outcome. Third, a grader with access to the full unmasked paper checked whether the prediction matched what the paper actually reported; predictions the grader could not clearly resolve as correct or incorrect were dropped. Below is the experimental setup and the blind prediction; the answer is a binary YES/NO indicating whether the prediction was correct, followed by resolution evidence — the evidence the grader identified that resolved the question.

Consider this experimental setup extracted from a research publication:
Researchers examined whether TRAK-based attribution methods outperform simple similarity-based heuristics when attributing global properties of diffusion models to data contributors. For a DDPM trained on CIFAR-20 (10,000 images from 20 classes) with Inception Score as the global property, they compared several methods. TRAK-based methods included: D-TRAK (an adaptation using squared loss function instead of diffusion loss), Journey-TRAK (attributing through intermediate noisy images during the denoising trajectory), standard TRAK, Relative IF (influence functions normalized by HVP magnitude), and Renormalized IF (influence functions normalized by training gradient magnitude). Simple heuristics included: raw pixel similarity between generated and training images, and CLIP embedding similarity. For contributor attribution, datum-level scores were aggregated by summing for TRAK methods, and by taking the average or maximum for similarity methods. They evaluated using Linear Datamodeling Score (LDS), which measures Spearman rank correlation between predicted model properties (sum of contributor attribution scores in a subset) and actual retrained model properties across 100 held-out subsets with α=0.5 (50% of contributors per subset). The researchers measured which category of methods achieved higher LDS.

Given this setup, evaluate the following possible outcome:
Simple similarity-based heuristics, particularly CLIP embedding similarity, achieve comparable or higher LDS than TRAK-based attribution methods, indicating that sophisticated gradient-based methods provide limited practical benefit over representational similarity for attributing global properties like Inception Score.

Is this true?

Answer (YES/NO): YES